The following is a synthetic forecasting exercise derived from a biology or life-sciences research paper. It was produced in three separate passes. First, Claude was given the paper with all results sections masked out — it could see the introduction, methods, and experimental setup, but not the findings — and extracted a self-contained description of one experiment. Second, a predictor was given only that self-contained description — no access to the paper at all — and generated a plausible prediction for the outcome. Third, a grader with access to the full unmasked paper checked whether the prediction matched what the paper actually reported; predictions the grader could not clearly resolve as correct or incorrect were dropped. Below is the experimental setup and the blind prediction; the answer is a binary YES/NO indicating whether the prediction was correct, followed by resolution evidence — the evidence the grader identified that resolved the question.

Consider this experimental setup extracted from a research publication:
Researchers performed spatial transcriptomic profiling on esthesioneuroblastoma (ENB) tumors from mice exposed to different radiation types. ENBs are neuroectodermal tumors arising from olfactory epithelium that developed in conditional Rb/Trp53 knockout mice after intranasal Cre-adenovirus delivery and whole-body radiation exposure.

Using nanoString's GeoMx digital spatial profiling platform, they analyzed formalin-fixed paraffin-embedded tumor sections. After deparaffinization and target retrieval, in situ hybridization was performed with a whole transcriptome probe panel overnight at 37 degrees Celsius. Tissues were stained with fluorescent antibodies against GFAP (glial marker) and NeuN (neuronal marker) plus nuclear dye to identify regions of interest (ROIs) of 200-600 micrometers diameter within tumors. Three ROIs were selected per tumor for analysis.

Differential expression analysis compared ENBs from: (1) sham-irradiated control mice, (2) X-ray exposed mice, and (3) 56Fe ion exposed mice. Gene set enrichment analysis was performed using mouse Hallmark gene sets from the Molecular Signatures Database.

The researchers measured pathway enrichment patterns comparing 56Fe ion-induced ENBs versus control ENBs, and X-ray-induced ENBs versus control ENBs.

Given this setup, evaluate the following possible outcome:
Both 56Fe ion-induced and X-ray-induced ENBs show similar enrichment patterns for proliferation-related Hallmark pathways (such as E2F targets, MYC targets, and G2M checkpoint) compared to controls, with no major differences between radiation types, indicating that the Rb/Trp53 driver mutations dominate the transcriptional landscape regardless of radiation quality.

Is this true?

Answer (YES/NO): YES